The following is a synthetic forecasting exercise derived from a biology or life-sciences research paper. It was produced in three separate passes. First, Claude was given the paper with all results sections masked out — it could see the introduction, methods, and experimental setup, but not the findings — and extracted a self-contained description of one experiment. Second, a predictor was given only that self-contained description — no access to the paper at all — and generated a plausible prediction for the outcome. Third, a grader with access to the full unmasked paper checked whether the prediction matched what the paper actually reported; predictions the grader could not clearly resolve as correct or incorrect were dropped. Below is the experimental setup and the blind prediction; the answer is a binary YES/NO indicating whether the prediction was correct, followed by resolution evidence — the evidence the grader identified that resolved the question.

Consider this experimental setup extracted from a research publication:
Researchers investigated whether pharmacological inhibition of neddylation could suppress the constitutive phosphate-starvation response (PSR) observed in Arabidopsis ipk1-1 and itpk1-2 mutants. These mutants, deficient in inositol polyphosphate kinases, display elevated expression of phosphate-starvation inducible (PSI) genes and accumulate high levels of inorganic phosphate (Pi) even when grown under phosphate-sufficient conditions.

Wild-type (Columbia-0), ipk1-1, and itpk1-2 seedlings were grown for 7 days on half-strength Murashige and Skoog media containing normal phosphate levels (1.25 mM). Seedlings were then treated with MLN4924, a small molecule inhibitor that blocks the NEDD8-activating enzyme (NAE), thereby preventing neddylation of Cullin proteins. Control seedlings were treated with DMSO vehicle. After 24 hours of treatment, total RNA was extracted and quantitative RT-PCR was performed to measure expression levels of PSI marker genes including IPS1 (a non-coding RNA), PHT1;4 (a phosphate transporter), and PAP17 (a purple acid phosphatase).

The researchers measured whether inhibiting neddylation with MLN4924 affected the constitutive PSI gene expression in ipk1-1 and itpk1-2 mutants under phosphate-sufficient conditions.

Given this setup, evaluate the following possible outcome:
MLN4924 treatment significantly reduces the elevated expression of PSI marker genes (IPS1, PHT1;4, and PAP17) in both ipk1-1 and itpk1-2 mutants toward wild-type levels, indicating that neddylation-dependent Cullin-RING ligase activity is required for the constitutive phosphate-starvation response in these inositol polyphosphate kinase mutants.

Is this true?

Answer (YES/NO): YES